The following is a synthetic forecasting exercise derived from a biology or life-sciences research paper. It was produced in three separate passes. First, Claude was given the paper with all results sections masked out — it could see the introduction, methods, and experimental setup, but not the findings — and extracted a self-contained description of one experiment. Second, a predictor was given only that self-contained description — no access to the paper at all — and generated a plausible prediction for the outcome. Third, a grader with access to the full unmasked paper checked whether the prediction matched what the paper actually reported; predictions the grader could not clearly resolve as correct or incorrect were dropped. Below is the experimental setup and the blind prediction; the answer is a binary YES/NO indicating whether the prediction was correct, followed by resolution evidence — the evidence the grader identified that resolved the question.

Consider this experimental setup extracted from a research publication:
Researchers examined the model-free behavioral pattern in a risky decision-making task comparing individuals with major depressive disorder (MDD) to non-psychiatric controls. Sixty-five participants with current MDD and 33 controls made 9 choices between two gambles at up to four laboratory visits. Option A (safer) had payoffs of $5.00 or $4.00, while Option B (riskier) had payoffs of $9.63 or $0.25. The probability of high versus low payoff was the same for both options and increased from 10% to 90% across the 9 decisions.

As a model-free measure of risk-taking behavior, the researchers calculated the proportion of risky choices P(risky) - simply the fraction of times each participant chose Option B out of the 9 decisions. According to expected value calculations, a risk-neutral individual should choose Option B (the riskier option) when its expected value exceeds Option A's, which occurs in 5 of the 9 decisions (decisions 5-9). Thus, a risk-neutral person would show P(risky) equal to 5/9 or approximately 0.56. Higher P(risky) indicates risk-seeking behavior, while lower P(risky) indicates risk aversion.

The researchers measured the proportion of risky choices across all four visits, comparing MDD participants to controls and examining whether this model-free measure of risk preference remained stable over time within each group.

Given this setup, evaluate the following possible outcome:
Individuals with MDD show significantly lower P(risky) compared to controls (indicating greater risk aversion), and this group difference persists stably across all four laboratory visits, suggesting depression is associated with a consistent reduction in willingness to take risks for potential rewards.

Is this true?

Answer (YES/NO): NO